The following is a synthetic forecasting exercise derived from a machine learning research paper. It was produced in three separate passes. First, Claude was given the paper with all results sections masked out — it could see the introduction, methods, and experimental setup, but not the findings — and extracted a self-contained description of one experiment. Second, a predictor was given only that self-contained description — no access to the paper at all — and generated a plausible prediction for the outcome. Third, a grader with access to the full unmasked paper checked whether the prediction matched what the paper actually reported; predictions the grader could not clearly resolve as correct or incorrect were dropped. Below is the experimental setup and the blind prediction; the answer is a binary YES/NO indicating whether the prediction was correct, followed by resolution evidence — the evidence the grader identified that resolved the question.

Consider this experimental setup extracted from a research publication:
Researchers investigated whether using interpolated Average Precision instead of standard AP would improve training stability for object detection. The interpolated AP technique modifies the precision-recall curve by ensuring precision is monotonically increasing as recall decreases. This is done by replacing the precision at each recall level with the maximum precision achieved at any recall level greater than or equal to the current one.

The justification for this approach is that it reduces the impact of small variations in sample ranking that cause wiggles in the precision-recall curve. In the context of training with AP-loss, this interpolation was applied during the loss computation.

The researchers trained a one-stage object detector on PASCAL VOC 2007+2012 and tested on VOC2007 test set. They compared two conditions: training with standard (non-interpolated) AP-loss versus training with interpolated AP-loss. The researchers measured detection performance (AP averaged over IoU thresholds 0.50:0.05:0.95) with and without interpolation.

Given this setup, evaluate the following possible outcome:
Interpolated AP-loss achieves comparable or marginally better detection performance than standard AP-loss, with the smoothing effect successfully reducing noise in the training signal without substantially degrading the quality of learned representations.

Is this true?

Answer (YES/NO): YES